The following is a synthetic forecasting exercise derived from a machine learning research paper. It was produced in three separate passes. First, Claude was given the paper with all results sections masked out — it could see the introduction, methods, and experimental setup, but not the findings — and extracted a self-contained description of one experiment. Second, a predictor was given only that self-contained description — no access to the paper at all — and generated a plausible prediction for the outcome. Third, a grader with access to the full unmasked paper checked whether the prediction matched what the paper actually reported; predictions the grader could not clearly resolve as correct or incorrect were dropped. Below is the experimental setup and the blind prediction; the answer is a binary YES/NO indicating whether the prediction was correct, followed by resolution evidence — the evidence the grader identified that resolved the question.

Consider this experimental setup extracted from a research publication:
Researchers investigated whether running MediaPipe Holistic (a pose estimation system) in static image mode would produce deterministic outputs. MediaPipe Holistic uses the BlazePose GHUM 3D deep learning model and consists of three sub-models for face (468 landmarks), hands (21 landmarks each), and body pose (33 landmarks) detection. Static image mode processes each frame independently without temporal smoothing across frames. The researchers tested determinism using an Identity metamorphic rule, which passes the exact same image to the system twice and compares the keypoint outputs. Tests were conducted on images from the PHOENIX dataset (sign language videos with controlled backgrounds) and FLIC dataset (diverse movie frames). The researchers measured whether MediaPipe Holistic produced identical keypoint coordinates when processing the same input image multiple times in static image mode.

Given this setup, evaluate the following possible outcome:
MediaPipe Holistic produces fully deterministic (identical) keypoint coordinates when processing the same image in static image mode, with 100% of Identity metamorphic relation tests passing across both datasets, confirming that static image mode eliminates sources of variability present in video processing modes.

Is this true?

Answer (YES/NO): YES